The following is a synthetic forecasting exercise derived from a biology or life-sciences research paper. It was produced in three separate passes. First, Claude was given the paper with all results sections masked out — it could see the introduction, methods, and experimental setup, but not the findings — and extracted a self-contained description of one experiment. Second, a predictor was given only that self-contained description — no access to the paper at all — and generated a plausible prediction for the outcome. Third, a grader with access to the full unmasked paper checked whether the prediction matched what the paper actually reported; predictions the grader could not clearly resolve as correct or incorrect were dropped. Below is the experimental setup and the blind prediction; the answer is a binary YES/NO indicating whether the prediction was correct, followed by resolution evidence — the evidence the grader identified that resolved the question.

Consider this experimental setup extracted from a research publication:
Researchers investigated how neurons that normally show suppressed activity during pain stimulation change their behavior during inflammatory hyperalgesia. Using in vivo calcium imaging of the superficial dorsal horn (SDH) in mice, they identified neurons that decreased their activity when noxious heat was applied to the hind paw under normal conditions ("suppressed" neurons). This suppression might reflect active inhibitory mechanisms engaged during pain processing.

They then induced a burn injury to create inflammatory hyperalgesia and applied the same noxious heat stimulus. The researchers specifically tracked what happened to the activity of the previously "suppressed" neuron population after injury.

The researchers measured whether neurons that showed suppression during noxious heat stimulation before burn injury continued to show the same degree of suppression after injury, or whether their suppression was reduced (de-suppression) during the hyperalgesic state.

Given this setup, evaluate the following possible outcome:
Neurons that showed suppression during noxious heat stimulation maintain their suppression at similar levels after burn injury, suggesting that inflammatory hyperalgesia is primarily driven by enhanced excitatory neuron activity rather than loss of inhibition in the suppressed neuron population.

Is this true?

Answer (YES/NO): NO